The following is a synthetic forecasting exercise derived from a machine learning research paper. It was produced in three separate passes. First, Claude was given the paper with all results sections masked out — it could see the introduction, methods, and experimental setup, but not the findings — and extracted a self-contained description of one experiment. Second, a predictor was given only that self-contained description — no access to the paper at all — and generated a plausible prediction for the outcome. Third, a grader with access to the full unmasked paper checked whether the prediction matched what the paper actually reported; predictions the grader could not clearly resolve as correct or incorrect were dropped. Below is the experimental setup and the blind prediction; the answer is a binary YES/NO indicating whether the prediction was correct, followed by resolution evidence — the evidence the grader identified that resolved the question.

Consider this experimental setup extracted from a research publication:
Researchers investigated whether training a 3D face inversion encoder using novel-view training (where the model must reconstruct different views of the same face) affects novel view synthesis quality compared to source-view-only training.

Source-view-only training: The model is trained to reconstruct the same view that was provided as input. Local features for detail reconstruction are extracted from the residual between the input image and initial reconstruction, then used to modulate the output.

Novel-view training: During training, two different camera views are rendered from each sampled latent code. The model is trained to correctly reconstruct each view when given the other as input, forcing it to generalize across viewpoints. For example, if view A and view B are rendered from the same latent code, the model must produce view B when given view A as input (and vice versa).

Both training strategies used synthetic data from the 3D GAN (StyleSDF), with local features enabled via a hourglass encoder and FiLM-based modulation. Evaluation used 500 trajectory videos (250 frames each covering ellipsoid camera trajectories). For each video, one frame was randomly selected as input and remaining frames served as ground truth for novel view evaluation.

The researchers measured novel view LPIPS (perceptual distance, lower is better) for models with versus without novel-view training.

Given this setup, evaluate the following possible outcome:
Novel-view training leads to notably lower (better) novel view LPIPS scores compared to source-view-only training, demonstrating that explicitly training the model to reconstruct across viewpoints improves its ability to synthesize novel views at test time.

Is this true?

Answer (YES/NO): YES